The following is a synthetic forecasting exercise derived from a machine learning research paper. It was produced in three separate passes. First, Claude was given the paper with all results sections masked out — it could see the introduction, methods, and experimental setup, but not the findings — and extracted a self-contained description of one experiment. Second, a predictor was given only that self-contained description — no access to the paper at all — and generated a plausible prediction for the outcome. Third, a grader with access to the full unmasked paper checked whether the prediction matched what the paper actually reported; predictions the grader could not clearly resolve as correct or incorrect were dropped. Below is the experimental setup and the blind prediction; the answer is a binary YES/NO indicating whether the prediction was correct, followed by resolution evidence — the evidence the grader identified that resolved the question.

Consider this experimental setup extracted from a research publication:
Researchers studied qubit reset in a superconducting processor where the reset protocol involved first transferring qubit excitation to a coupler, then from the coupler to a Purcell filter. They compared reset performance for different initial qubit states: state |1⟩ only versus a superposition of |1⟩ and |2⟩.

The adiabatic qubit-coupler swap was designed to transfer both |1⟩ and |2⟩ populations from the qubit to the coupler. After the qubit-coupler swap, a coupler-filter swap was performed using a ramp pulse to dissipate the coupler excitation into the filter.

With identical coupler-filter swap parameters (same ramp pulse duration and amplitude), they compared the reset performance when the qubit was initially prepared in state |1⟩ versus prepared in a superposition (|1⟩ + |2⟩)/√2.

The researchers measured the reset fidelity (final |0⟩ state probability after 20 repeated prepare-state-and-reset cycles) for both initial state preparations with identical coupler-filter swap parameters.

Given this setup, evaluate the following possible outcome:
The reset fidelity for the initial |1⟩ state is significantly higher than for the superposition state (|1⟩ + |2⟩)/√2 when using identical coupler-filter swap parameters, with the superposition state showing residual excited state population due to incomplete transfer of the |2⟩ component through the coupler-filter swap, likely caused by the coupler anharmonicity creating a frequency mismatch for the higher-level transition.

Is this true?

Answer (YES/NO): YES